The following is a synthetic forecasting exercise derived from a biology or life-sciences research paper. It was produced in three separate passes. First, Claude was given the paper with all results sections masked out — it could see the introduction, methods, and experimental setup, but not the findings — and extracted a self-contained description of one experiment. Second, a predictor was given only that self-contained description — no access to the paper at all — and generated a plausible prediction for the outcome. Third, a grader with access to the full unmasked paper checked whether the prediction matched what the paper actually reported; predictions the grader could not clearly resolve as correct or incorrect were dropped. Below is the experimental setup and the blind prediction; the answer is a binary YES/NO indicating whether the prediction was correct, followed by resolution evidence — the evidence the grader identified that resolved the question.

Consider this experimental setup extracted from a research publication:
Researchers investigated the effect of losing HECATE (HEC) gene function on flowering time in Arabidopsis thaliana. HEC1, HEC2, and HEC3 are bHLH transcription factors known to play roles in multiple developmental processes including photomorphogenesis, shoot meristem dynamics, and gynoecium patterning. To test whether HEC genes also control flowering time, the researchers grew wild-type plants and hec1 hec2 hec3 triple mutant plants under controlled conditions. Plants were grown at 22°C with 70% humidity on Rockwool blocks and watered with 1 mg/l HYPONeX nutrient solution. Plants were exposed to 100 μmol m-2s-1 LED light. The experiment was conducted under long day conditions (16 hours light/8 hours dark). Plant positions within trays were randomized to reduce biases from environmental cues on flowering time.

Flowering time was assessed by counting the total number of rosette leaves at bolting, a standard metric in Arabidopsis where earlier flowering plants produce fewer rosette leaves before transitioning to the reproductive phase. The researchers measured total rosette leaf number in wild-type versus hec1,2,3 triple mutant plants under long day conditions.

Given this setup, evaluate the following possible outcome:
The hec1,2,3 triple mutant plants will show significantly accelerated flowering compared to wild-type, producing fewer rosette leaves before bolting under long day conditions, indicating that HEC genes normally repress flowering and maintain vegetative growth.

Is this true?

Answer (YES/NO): YES